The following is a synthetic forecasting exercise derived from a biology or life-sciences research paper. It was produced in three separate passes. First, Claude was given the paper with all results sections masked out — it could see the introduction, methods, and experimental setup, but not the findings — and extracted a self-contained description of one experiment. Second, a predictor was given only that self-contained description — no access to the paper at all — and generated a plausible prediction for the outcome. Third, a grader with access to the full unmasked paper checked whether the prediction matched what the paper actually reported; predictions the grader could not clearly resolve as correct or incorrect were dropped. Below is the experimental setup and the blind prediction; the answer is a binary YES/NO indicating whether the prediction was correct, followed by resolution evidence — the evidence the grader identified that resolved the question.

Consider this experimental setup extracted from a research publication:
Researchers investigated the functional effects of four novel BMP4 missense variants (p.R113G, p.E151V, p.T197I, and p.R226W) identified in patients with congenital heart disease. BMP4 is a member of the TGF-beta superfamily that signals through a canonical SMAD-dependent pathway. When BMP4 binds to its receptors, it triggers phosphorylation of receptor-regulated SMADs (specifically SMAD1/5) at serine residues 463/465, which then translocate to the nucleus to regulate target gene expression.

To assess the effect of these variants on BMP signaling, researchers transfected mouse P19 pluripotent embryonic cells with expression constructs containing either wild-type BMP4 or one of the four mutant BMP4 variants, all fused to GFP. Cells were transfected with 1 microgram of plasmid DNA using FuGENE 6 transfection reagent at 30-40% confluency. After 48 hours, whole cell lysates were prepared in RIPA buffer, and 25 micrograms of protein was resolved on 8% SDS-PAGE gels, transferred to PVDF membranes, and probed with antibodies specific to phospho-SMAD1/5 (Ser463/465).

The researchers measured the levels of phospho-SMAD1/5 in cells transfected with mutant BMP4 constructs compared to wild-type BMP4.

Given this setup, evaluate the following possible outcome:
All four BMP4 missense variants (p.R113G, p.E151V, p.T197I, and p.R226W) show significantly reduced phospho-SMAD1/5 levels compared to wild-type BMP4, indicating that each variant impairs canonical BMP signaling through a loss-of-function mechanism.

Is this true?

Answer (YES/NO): NO